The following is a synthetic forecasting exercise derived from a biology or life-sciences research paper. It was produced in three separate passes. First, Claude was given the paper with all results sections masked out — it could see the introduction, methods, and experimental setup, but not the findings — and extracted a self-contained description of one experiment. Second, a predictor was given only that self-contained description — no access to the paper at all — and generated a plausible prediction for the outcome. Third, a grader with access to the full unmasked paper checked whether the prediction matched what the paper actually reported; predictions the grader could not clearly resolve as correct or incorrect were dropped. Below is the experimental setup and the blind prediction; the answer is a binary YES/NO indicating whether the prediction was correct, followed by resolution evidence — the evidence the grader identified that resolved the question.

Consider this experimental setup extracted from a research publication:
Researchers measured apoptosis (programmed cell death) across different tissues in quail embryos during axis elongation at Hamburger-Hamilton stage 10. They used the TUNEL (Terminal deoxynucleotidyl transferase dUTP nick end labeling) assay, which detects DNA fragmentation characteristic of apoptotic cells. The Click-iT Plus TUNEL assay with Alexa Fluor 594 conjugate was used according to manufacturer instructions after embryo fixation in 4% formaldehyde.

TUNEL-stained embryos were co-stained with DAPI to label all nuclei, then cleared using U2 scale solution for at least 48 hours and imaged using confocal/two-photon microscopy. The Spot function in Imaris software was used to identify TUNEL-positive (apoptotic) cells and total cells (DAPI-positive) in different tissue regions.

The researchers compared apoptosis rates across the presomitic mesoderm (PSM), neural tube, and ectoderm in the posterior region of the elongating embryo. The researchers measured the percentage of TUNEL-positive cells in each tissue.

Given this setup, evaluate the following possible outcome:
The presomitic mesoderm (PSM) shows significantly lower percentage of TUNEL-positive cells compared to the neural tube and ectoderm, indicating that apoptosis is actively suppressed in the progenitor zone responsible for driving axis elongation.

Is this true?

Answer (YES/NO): NO